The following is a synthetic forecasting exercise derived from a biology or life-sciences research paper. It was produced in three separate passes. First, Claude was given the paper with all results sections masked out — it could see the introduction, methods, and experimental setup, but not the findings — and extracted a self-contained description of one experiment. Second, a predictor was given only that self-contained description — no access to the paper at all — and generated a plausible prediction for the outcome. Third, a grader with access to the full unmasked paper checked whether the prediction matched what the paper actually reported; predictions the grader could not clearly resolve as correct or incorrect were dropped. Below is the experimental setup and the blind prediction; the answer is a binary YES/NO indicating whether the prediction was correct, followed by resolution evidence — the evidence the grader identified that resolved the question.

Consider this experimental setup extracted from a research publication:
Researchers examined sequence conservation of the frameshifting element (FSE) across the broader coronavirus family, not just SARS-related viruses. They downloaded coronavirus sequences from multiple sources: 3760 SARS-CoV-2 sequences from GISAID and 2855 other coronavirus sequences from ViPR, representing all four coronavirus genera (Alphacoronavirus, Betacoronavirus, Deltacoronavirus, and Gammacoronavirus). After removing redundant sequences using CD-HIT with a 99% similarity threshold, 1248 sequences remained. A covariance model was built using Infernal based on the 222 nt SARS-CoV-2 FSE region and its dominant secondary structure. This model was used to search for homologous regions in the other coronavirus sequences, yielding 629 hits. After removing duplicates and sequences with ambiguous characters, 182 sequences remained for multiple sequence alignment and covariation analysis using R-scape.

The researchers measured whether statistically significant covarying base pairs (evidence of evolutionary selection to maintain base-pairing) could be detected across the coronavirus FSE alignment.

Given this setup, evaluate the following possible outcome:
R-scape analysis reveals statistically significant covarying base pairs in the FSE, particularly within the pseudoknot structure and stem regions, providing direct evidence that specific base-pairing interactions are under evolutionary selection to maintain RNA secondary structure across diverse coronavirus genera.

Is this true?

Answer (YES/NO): YES